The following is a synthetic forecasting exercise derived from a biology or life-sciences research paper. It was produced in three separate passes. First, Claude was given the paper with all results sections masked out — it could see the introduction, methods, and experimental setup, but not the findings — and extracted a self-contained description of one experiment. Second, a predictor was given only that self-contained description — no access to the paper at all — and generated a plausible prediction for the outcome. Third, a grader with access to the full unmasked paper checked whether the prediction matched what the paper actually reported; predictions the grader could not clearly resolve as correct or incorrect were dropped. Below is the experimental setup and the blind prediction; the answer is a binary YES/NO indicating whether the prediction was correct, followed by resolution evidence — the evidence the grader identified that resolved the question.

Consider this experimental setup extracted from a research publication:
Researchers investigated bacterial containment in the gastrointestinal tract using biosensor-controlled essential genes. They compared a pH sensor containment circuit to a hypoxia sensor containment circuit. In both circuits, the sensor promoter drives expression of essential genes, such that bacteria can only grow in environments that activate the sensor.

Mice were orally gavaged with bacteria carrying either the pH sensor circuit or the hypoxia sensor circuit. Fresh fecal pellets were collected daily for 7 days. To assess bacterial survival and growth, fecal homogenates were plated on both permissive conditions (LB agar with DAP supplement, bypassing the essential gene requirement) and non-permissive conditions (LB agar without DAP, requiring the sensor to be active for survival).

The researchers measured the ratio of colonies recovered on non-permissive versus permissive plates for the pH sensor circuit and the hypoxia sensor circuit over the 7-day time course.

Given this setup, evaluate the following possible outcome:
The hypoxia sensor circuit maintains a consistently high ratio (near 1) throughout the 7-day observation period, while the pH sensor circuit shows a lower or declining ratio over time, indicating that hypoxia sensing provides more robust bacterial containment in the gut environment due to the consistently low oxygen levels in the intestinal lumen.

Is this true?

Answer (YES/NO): NO